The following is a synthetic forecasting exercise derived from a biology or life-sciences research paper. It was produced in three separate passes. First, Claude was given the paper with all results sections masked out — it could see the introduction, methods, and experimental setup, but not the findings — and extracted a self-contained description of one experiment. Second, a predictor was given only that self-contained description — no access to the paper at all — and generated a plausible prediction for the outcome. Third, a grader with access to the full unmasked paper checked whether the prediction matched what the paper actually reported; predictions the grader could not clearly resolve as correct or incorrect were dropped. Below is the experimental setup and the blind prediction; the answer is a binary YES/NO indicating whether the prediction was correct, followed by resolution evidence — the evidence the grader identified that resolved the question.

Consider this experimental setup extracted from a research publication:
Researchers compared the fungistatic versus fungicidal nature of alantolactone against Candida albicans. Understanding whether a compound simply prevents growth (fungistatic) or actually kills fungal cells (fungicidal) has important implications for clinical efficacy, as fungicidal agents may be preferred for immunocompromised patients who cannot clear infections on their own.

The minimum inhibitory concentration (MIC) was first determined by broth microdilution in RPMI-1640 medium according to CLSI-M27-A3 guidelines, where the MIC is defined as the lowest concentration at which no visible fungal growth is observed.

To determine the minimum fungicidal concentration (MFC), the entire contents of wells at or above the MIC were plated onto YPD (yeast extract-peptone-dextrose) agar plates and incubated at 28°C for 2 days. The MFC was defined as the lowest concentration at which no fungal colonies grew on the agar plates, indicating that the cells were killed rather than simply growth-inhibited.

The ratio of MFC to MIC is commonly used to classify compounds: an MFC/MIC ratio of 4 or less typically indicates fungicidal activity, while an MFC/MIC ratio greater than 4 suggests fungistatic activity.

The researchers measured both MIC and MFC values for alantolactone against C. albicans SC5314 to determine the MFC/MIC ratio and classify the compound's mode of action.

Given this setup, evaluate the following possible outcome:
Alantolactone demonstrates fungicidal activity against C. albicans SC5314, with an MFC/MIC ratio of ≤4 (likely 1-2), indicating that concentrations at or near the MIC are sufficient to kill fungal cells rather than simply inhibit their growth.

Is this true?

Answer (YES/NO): YES